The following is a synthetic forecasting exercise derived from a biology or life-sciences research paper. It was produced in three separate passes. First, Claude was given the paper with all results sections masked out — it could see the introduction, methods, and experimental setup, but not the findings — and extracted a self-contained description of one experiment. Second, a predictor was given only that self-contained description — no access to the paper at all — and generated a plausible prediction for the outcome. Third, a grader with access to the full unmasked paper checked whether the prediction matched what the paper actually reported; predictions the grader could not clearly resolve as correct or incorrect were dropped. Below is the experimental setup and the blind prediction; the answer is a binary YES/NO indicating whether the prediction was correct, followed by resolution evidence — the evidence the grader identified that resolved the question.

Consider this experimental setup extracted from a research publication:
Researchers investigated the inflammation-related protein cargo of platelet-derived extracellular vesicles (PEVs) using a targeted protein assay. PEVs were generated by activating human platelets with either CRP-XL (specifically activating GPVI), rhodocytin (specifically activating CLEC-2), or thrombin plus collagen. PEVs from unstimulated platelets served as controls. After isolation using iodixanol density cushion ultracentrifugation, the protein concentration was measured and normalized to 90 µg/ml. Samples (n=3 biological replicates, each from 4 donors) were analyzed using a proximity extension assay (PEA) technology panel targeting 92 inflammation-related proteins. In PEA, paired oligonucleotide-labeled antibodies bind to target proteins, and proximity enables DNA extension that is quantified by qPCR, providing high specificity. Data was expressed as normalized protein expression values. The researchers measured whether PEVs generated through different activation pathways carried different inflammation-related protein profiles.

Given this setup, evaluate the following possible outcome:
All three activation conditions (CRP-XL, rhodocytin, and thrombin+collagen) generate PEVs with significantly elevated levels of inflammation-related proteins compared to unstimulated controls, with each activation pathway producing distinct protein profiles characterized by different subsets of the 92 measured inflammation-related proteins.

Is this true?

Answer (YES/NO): NO